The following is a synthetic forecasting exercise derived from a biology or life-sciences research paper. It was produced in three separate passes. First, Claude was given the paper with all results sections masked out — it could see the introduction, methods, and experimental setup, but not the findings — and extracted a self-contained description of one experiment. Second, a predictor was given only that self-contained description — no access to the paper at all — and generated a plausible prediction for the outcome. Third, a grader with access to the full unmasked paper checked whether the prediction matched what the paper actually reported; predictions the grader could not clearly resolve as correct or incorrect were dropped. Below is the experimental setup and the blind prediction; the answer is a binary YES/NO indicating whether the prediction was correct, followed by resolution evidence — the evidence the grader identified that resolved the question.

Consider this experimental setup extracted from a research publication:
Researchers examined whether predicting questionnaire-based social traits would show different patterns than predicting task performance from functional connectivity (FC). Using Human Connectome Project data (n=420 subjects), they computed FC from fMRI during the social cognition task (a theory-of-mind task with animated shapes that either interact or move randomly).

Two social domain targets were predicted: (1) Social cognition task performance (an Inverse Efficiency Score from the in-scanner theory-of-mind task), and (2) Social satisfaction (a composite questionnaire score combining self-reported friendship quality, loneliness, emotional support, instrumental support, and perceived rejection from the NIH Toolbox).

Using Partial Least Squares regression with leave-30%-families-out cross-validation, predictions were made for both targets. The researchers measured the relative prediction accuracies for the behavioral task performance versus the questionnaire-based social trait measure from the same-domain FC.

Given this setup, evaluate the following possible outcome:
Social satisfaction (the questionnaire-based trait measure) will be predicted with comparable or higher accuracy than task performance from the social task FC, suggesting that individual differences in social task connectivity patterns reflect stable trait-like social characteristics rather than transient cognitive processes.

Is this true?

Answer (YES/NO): YES